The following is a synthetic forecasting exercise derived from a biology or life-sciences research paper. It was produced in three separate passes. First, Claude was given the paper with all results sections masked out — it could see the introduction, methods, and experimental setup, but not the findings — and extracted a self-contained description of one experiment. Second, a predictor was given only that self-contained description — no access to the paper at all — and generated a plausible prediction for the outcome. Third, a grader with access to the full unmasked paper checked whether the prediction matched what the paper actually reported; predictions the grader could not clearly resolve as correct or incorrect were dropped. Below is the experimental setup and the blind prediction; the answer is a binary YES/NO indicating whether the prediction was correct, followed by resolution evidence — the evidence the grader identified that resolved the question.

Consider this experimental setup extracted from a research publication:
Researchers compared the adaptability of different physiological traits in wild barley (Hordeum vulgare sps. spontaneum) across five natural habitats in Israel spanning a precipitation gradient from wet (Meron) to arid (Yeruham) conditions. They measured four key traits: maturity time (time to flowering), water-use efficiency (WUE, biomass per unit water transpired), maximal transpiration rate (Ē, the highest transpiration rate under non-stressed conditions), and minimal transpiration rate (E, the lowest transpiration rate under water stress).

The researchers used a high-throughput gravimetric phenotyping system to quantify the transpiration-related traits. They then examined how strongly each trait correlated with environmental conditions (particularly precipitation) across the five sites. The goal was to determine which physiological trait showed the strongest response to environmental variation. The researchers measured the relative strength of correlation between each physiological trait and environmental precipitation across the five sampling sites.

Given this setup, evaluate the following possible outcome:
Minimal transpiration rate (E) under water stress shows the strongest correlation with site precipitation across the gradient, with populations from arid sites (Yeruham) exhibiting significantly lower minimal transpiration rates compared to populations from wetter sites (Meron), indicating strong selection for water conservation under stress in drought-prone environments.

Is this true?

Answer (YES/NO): NO